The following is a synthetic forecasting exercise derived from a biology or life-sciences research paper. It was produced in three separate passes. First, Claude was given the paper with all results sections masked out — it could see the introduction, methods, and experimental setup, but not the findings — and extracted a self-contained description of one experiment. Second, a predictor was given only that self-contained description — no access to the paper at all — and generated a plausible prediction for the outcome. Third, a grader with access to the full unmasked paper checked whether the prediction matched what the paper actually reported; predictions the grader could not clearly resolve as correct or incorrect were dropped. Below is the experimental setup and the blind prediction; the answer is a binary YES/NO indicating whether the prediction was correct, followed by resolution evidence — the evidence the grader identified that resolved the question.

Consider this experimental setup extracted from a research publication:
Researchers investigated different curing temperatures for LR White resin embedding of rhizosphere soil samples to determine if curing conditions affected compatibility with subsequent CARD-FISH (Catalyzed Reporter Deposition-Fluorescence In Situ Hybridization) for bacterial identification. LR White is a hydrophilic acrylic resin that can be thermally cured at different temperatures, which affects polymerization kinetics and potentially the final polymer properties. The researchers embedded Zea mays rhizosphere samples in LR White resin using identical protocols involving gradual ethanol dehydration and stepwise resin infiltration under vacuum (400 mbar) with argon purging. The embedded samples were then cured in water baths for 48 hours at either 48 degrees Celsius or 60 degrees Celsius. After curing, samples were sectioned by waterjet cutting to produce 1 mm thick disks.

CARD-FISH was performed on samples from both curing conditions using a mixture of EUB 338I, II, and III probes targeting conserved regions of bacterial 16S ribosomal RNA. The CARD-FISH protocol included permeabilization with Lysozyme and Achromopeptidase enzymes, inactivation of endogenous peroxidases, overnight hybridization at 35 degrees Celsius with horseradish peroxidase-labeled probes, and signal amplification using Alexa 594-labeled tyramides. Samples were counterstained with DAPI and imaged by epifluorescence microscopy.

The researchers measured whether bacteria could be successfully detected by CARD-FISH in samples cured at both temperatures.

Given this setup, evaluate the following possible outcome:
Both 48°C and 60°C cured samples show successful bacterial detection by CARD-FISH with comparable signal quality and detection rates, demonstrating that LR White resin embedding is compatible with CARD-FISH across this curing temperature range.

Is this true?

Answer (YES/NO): NO